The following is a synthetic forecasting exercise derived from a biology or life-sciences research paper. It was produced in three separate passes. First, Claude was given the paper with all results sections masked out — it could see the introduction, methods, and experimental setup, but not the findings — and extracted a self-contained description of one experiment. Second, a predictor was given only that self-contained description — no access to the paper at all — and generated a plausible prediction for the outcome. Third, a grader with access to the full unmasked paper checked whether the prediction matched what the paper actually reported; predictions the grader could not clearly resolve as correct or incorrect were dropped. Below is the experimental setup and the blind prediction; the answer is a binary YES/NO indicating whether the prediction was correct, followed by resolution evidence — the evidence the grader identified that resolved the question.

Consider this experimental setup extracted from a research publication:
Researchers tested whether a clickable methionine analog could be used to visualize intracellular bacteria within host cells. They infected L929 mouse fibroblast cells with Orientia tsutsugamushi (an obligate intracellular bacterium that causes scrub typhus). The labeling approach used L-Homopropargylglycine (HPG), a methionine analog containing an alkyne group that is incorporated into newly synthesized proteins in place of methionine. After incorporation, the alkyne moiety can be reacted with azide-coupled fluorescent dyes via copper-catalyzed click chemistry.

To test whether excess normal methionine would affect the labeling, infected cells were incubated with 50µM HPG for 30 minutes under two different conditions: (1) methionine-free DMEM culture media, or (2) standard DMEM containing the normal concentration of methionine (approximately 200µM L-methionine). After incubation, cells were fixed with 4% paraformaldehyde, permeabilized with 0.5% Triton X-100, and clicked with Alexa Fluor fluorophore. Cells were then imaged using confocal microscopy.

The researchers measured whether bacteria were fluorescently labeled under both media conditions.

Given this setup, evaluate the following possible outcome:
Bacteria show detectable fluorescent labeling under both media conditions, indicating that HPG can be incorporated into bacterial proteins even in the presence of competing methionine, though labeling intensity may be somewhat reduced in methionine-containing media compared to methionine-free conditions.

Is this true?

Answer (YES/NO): YES